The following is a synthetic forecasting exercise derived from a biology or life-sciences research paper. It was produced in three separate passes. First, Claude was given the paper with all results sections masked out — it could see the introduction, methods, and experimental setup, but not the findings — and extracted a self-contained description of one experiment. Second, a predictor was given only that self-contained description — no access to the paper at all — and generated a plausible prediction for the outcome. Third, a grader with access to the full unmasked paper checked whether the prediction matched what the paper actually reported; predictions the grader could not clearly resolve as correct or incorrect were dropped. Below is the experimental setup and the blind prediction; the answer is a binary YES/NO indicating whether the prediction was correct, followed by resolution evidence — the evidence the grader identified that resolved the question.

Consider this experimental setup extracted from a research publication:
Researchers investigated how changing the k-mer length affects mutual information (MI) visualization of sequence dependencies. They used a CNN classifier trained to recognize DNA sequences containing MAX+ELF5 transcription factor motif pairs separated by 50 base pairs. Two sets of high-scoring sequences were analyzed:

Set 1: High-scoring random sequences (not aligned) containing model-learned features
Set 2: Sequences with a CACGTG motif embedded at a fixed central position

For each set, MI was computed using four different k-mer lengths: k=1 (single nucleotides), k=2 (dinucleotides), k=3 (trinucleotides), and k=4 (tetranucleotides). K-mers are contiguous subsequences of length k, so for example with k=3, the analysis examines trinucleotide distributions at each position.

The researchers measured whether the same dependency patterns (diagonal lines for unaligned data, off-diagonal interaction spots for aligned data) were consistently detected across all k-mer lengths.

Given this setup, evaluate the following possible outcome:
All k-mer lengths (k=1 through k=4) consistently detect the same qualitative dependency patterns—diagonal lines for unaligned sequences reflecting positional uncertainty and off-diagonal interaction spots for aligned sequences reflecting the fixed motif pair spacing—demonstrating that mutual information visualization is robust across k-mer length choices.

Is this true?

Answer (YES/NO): YES